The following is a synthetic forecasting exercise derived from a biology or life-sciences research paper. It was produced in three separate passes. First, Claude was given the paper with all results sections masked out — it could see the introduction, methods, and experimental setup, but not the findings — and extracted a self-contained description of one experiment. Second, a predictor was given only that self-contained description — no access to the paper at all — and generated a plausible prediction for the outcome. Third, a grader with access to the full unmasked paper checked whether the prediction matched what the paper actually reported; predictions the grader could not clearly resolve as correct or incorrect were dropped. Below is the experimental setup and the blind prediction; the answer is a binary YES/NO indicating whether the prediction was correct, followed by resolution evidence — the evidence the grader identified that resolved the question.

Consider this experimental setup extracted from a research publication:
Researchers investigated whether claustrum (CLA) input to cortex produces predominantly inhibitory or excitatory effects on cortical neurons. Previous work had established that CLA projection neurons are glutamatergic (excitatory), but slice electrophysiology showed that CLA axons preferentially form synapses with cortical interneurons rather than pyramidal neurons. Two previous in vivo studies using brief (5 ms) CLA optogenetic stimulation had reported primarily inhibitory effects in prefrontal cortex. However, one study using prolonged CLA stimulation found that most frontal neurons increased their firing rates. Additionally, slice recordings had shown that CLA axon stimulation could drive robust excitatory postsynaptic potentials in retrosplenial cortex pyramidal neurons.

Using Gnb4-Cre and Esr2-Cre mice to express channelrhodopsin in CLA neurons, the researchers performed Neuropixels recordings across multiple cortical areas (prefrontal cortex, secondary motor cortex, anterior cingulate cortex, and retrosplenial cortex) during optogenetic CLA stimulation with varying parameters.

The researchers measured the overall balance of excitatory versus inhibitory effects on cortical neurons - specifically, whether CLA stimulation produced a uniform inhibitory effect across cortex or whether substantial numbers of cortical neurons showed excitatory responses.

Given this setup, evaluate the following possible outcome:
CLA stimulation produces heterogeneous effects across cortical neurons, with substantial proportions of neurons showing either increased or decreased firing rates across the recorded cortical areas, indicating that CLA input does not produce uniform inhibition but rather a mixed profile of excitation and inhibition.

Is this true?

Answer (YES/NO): YES